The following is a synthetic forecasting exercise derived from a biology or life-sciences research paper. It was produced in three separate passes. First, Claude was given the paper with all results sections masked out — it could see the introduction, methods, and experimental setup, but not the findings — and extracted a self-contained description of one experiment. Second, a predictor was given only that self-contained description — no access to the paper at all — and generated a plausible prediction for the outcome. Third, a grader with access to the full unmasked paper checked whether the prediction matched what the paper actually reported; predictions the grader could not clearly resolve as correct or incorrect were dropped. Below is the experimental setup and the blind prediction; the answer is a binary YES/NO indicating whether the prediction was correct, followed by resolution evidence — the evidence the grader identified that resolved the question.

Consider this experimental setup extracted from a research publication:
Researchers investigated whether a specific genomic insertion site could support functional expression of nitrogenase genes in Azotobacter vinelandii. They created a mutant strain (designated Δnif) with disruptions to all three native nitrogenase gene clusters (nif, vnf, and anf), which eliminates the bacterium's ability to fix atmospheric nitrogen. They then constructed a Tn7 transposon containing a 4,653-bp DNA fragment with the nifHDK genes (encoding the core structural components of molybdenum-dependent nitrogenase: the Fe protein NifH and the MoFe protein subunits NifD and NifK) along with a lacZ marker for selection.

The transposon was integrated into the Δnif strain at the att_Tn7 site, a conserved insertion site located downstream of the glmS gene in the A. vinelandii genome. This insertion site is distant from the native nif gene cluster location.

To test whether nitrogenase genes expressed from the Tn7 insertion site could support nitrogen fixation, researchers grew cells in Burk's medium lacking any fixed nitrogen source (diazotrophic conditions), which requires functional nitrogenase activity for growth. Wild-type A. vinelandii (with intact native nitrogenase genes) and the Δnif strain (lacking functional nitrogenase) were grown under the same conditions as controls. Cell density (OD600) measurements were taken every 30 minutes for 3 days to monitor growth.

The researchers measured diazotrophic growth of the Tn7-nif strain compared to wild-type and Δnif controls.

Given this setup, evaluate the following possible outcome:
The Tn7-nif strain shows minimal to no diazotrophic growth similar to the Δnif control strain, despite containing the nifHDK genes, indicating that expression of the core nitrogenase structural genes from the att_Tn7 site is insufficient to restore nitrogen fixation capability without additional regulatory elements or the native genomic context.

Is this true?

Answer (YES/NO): NO